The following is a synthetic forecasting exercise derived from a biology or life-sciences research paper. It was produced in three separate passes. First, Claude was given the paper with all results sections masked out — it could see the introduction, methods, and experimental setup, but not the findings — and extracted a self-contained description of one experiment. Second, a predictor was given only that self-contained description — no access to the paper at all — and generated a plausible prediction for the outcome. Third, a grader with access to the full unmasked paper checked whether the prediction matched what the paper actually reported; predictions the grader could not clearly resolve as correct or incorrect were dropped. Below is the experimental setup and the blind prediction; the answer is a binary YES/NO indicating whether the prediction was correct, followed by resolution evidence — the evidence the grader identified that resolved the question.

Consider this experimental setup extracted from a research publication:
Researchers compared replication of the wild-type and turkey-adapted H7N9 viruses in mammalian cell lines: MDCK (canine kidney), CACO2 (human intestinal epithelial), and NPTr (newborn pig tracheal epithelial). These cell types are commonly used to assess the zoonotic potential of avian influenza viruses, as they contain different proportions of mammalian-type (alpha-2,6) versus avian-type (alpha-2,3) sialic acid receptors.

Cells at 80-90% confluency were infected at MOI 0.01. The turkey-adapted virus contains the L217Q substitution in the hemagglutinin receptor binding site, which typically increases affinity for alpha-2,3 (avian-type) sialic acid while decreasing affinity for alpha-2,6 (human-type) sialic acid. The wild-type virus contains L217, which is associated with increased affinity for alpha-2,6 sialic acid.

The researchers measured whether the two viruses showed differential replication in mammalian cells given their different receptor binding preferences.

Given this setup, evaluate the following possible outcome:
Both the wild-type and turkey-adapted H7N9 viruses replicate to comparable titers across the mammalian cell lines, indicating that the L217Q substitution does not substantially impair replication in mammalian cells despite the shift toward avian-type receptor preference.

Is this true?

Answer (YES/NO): YES